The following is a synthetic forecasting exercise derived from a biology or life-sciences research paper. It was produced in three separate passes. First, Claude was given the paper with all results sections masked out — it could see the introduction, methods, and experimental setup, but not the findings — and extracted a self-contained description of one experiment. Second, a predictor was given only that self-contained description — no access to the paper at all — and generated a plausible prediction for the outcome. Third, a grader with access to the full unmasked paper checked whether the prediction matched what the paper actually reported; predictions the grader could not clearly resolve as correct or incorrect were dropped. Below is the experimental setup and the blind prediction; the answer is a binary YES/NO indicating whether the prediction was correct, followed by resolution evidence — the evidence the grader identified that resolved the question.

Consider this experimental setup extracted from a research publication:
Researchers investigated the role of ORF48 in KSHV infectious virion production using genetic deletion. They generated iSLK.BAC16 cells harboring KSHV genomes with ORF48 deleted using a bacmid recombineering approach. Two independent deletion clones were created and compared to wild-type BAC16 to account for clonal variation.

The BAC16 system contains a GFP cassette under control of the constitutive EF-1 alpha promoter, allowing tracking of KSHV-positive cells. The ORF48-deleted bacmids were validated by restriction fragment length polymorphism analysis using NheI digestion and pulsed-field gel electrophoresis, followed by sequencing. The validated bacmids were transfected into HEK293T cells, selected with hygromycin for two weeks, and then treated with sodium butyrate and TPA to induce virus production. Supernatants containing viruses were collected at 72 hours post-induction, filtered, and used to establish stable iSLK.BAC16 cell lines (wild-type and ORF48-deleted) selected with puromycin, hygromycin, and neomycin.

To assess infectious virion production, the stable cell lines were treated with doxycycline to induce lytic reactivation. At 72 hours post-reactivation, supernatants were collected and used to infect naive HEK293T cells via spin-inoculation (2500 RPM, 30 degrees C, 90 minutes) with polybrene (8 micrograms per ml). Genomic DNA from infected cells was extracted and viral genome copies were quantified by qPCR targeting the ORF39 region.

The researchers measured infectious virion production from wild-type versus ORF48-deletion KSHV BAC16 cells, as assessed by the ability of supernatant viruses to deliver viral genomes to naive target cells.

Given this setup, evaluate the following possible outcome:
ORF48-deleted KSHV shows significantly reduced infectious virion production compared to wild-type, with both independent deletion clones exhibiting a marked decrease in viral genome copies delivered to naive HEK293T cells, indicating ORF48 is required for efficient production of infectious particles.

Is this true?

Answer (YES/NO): YES